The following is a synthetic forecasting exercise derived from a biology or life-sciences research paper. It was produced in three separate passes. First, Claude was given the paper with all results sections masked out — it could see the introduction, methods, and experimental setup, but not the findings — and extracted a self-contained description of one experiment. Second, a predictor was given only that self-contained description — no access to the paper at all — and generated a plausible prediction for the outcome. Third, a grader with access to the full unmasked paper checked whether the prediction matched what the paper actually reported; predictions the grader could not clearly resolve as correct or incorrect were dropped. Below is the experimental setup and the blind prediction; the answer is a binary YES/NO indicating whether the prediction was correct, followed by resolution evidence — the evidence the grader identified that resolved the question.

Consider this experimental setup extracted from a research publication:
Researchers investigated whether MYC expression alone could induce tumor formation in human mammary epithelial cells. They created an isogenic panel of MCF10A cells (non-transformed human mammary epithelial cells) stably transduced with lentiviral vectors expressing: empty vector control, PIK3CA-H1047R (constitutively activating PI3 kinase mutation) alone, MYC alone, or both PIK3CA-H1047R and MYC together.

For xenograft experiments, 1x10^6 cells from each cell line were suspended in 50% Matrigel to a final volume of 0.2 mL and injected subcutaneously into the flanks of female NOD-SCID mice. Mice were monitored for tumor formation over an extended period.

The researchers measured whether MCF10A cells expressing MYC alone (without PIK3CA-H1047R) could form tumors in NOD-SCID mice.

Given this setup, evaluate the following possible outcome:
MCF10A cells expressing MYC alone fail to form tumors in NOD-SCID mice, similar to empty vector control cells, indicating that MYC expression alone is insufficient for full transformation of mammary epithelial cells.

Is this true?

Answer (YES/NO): YES